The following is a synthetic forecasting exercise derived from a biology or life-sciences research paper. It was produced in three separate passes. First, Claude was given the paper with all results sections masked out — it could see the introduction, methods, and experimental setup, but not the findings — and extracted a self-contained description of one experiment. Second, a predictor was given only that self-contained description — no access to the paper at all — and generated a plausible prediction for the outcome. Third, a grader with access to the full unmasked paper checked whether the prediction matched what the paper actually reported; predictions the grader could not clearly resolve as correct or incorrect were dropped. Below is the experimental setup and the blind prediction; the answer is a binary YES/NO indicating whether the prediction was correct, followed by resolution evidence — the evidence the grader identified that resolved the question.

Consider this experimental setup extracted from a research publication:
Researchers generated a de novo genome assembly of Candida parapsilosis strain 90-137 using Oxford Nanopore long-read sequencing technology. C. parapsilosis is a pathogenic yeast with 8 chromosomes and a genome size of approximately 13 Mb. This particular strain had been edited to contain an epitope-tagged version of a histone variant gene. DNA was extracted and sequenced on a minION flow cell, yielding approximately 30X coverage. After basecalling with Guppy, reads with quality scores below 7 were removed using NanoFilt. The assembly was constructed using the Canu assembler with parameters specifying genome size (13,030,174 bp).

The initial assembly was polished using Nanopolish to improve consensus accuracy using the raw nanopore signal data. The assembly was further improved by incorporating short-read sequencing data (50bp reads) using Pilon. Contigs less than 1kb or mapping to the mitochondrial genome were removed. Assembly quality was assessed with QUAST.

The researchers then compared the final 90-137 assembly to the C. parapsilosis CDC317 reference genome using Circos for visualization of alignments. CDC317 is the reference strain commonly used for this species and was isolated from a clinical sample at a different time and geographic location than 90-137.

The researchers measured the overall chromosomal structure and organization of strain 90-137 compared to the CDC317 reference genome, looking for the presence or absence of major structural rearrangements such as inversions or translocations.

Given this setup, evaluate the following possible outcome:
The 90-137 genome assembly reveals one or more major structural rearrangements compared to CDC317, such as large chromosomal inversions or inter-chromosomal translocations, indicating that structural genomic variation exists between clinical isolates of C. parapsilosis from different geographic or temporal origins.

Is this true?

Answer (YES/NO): NO